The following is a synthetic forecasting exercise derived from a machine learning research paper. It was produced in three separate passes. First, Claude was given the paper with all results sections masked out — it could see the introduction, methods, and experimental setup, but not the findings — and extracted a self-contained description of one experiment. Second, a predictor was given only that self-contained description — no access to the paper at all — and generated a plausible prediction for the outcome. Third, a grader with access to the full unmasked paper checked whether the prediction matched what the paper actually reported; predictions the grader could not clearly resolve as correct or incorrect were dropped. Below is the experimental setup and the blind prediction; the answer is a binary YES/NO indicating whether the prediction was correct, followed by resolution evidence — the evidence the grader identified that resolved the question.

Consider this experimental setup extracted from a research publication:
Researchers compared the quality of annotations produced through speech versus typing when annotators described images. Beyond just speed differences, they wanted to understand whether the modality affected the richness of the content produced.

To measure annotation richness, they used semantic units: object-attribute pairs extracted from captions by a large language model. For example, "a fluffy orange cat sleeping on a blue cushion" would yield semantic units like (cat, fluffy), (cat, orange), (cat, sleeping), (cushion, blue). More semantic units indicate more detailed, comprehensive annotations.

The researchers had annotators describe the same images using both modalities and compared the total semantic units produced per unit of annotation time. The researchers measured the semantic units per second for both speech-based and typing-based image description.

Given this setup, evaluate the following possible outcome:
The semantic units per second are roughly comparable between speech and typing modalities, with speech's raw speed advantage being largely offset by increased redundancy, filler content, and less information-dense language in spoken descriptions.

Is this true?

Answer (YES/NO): NO